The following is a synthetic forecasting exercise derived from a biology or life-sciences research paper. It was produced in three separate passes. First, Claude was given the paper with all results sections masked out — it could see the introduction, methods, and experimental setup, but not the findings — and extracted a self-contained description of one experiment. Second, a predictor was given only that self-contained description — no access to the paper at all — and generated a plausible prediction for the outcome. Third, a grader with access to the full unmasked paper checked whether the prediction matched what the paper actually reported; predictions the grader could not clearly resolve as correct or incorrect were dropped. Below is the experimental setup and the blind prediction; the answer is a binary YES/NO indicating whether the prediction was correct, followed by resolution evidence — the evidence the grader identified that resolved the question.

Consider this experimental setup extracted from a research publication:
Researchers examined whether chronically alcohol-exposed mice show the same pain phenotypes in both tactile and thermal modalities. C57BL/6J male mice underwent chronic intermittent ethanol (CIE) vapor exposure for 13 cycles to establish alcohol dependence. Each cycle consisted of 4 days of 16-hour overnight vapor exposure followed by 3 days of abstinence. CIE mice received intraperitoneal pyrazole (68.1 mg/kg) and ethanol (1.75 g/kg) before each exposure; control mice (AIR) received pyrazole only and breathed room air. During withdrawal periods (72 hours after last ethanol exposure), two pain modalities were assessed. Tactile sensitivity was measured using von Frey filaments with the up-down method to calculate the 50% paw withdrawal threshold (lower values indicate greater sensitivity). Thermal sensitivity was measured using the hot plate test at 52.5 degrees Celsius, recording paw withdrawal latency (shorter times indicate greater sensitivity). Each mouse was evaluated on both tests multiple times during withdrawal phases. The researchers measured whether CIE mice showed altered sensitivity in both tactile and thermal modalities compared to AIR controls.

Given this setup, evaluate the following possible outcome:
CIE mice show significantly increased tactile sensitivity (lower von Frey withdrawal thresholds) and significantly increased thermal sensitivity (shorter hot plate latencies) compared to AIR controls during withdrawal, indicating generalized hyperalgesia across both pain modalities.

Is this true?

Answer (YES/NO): NO